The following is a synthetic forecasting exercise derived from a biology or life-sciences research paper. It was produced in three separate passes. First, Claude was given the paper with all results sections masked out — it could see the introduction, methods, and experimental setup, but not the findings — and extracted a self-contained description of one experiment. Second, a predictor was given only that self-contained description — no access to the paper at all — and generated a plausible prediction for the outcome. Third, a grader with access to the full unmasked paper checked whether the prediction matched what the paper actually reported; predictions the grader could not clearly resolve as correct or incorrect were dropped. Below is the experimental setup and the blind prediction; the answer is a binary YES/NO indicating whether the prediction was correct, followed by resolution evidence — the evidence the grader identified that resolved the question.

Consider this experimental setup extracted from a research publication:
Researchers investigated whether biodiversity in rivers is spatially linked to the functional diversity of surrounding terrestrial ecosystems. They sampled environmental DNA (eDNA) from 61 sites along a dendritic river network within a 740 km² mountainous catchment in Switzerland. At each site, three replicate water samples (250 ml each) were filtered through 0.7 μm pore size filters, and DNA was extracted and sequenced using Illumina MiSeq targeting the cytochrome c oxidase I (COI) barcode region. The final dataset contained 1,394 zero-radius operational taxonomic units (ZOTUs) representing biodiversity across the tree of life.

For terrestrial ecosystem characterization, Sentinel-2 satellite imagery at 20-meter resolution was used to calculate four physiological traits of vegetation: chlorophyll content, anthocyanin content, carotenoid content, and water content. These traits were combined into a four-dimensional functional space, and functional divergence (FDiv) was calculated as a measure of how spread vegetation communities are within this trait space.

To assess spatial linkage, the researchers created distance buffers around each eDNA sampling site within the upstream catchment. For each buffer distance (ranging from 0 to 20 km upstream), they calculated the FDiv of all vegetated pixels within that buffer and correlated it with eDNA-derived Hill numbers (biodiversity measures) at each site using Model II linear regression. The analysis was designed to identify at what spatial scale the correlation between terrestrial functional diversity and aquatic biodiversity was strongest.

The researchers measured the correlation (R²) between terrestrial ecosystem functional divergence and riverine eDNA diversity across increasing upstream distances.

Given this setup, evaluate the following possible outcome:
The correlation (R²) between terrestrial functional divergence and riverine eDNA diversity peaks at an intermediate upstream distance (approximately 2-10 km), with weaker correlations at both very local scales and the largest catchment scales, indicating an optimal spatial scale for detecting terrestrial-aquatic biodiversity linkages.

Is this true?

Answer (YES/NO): NO